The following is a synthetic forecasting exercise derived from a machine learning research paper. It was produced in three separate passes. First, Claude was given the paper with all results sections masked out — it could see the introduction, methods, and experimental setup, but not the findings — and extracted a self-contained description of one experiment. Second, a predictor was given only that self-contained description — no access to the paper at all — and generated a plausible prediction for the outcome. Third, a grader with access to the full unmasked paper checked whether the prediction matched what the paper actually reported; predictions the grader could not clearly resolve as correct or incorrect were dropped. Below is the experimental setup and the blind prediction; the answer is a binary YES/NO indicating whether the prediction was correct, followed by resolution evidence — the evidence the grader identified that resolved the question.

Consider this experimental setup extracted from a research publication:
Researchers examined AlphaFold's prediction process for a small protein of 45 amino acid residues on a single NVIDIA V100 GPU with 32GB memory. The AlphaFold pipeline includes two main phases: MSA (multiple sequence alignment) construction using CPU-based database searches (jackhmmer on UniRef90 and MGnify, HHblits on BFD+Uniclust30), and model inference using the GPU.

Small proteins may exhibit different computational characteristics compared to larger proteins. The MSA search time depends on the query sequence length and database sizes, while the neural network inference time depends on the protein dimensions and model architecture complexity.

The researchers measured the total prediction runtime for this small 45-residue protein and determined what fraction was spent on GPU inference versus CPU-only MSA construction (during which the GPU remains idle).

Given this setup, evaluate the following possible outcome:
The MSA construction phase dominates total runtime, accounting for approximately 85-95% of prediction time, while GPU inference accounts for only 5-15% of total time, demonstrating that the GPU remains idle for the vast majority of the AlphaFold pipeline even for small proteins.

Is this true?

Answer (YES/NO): NO